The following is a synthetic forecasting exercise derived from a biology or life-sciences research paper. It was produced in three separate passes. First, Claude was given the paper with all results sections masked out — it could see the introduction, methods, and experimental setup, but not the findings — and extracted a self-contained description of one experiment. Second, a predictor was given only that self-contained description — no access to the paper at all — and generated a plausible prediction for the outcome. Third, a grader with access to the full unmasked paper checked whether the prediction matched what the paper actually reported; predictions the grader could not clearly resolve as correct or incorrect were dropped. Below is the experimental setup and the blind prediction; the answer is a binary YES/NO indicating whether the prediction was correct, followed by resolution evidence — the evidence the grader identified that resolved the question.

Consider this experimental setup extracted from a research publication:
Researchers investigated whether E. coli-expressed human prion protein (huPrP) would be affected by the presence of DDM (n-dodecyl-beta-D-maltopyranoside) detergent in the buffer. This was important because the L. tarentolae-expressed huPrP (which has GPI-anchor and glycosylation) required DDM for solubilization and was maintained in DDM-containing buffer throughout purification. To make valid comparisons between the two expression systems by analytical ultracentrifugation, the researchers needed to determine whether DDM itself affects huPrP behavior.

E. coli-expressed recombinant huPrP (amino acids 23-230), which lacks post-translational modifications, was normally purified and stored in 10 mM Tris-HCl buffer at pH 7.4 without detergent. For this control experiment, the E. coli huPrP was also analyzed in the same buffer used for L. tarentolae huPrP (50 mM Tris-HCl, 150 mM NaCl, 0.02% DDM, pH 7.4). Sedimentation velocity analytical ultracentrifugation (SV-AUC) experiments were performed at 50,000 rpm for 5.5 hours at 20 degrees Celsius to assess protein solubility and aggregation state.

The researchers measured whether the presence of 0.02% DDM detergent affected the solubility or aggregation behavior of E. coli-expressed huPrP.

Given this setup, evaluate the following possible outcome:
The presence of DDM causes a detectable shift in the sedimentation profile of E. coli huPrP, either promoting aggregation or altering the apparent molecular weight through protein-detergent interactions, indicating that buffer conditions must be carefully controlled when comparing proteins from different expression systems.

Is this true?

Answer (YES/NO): NO